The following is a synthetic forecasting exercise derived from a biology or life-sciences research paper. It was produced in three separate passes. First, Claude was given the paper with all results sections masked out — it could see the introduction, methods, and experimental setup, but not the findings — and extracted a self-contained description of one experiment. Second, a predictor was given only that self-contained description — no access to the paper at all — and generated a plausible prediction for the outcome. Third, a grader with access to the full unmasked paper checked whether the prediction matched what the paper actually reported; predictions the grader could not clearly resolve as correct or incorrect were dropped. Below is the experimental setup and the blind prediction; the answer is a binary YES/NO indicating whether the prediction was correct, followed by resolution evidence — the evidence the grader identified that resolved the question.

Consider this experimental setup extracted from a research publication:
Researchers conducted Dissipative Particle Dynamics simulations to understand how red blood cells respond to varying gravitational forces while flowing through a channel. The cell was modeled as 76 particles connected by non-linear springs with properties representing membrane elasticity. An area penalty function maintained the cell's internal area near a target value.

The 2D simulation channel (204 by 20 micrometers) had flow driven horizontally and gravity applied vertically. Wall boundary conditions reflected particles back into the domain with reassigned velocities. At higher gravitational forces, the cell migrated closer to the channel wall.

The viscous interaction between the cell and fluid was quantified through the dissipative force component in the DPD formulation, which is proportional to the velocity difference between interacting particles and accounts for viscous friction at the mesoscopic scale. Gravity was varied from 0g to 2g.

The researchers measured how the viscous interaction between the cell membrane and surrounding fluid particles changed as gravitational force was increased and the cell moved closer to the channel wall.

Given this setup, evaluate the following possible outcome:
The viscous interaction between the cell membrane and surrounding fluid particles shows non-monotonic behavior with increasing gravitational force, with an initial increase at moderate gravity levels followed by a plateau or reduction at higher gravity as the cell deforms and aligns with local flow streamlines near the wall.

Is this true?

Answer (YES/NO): NO